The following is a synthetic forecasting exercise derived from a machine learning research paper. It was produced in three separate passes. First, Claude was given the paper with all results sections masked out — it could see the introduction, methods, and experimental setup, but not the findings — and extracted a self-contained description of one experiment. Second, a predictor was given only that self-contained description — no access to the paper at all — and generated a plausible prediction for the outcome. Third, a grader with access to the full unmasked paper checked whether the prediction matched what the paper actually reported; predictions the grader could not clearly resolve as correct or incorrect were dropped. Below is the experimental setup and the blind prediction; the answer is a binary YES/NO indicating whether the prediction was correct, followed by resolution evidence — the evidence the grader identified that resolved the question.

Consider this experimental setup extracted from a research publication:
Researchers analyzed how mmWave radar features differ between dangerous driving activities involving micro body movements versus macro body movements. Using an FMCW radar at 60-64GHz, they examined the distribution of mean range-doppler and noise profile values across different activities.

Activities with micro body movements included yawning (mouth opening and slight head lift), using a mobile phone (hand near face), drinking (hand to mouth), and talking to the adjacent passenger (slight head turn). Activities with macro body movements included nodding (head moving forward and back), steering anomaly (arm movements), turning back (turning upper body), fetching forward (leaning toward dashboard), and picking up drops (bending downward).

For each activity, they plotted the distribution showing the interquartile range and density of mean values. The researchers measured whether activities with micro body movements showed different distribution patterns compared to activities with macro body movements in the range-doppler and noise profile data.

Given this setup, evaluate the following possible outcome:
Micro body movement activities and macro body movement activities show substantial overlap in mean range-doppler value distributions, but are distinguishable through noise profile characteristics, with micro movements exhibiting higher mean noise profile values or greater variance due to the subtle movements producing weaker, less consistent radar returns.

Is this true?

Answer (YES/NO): NO